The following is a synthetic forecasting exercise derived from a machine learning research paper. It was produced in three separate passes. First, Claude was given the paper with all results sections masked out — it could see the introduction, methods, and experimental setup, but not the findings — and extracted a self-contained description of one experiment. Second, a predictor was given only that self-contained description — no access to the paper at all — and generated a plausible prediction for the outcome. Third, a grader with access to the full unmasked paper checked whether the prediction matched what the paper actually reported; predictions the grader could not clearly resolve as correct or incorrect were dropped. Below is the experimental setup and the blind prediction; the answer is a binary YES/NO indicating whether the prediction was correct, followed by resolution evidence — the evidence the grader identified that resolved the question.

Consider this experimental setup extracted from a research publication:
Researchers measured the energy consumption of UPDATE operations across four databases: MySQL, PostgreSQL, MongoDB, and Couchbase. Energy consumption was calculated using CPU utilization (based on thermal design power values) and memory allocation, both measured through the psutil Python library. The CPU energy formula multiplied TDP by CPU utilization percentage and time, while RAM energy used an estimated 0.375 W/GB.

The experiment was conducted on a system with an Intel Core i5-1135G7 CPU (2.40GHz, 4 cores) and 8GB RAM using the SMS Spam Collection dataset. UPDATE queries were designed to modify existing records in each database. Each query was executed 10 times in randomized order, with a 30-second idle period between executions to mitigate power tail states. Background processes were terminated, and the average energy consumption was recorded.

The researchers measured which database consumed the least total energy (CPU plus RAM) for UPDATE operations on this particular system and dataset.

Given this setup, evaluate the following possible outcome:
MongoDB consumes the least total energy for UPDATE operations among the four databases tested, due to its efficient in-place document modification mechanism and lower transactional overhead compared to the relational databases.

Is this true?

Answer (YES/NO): NO